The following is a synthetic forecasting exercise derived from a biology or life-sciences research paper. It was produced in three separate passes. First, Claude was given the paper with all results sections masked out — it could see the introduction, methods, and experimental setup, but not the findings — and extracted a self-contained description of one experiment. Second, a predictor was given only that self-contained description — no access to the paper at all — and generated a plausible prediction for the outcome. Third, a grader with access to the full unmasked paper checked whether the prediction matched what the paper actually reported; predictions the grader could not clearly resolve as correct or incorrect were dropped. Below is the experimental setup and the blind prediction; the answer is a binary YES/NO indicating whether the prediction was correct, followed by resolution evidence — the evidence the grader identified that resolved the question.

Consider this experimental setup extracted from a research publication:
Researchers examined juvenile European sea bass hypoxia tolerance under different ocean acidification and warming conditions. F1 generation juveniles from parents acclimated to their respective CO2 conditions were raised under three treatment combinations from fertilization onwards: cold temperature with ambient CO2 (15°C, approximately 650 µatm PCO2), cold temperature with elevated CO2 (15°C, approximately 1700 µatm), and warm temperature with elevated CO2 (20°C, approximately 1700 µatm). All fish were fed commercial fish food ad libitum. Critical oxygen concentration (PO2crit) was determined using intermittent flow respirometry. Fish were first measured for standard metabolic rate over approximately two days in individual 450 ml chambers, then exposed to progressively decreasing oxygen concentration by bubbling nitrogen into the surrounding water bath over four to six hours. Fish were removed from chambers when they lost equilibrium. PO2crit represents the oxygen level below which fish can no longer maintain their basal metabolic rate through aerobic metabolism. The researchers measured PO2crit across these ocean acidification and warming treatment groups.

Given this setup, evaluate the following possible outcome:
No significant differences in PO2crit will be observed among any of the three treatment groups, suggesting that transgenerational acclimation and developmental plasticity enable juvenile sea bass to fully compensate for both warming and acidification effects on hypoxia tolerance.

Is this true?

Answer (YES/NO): YES